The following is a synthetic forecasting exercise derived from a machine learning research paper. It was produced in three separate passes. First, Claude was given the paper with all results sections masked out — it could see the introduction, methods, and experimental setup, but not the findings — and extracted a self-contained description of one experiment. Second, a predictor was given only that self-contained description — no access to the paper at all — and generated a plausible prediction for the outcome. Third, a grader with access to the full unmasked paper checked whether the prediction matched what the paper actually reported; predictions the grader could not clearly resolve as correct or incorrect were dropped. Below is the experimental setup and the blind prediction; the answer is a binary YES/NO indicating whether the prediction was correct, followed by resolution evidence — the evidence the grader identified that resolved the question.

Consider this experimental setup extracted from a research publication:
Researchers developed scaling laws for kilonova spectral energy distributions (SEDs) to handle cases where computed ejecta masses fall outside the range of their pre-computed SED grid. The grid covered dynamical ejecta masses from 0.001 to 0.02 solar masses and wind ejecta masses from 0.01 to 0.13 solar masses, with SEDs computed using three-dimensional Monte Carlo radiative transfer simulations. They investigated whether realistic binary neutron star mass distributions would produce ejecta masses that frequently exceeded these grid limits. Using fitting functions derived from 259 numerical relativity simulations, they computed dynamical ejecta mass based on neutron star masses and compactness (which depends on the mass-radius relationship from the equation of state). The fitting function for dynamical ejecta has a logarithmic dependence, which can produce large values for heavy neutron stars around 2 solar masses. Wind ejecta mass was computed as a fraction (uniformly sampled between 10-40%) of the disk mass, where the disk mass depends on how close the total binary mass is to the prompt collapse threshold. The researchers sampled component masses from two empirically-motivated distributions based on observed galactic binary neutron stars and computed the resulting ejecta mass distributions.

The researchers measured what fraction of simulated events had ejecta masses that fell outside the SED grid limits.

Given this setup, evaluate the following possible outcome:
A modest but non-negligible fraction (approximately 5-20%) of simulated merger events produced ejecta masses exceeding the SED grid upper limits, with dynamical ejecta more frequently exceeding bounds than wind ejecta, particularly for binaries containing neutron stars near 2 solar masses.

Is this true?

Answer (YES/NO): NO